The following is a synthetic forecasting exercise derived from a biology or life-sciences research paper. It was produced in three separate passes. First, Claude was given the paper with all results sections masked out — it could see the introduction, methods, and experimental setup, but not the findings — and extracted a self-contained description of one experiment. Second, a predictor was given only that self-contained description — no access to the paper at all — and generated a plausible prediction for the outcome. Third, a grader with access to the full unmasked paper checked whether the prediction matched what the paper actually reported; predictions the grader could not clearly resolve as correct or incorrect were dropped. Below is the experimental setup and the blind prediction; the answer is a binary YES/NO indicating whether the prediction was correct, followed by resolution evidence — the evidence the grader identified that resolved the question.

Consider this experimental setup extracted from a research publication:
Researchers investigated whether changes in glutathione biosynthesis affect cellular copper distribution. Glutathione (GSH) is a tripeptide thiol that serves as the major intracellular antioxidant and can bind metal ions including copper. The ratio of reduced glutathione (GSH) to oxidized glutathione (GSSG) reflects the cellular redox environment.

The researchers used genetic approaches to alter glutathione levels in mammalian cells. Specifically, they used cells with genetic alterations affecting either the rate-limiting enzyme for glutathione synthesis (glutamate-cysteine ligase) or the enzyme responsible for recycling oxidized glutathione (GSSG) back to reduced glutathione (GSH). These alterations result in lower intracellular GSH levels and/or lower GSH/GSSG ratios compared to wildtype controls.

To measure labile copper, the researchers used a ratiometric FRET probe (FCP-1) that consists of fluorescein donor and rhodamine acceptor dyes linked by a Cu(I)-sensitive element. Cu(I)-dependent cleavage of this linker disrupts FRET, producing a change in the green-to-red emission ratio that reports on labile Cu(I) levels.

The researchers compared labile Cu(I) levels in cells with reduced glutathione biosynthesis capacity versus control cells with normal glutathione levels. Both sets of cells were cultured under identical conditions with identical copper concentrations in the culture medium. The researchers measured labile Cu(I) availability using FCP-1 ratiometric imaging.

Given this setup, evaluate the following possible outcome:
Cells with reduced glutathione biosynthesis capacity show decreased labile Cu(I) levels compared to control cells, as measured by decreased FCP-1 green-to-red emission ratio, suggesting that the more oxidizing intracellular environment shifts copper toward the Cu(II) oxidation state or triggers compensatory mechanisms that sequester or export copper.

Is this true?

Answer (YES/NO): NO